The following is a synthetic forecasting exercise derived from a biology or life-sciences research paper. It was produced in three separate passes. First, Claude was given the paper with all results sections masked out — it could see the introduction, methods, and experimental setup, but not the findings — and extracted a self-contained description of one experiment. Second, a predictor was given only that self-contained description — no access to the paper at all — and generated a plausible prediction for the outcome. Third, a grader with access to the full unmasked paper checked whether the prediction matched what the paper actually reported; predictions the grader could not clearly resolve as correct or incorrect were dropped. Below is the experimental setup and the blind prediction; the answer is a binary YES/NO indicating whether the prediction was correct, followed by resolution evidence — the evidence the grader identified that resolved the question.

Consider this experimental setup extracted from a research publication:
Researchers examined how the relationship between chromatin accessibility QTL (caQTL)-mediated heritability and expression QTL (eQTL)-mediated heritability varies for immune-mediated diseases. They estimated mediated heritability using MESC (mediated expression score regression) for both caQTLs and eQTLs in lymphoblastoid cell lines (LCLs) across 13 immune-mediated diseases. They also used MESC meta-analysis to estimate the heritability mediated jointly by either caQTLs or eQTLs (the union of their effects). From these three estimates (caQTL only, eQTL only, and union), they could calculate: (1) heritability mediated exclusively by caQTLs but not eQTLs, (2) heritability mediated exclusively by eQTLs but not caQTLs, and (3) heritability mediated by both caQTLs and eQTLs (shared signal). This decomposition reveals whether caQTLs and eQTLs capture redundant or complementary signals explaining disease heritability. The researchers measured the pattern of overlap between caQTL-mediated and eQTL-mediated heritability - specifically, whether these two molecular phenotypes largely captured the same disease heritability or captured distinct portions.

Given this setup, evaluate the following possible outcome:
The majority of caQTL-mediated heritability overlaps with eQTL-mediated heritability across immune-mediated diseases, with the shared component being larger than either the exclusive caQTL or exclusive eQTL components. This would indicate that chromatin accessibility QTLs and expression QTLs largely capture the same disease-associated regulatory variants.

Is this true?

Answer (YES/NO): NO